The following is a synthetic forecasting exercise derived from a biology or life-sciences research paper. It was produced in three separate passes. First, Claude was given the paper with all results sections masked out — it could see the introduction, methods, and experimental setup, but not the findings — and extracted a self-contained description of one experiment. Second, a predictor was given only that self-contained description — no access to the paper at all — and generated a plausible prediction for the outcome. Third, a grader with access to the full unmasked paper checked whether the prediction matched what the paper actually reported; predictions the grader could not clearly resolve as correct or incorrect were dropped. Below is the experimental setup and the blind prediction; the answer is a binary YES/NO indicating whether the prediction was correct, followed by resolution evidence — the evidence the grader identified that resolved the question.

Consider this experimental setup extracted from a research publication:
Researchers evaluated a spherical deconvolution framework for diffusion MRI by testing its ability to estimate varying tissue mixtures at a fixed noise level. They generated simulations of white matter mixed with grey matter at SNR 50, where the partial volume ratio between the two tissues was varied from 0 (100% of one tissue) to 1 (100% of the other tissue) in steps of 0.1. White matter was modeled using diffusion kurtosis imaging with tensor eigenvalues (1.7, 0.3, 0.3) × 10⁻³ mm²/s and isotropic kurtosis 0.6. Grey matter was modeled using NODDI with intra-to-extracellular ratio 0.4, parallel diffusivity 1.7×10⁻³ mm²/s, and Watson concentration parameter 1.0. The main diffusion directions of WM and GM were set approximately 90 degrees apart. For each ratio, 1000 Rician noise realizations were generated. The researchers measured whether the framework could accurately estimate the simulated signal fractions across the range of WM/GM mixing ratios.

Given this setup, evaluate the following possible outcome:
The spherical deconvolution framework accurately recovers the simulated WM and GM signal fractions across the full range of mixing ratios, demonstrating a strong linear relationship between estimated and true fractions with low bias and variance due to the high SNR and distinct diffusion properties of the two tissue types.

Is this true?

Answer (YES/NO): YES